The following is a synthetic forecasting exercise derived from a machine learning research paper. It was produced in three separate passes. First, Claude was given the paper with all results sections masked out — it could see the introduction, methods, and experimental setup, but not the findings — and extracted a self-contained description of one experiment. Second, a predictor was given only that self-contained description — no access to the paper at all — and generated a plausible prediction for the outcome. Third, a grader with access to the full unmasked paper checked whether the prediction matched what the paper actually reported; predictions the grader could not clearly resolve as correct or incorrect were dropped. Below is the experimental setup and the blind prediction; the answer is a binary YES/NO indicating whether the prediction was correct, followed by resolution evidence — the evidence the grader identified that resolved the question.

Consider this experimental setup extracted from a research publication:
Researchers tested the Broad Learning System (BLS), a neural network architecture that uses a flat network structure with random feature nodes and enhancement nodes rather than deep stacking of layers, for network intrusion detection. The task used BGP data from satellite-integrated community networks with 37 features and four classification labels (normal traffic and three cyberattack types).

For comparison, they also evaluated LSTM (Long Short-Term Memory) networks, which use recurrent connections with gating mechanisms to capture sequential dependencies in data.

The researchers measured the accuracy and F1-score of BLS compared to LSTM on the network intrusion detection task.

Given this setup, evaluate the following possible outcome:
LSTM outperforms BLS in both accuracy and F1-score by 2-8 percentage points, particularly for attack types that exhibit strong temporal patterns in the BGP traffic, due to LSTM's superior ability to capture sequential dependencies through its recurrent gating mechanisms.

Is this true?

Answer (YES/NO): NO